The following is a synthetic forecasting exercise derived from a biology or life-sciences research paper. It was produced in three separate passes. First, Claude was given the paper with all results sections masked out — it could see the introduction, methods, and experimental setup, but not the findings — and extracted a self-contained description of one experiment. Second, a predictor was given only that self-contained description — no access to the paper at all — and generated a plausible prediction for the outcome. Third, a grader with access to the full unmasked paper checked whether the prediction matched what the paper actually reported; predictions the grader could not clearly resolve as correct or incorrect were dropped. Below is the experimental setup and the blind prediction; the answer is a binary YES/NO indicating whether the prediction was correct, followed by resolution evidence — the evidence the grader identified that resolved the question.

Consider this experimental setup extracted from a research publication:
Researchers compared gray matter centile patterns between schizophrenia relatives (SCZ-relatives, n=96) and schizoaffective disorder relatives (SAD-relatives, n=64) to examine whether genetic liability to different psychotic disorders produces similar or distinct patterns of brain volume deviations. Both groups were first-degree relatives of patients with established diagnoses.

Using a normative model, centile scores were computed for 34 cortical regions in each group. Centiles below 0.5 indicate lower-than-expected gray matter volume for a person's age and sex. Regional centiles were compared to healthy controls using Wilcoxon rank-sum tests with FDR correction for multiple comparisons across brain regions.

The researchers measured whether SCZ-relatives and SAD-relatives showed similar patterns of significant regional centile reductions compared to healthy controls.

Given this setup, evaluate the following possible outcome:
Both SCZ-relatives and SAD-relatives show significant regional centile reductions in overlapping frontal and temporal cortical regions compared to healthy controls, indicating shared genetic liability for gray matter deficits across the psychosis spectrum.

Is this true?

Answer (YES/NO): NO